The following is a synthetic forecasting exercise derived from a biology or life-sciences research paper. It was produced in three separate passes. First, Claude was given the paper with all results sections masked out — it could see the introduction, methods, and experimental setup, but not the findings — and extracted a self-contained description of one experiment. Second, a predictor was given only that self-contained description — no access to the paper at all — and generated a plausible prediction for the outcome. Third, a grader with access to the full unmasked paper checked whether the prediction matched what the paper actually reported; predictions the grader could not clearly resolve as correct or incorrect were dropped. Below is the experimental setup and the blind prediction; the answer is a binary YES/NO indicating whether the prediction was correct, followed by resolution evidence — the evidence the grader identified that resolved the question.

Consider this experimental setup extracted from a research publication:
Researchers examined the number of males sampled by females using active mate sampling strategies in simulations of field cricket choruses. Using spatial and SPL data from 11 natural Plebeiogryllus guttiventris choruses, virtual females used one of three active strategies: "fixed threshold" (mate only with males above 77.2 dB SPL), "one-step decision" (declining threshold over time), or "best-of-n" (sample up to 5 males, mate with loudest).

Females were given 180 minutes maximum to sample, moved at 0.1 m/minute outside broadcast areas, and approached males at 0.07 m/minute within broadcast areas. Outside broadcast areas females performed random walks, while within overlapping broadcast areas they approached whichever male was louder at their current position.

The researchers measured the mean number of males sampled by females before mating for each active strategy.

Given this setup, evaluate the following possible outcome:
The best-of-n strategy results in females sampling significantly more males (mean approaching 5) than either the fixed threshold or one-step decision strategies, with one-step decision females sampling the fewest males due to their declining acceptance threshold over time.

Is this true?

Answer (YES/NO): NO